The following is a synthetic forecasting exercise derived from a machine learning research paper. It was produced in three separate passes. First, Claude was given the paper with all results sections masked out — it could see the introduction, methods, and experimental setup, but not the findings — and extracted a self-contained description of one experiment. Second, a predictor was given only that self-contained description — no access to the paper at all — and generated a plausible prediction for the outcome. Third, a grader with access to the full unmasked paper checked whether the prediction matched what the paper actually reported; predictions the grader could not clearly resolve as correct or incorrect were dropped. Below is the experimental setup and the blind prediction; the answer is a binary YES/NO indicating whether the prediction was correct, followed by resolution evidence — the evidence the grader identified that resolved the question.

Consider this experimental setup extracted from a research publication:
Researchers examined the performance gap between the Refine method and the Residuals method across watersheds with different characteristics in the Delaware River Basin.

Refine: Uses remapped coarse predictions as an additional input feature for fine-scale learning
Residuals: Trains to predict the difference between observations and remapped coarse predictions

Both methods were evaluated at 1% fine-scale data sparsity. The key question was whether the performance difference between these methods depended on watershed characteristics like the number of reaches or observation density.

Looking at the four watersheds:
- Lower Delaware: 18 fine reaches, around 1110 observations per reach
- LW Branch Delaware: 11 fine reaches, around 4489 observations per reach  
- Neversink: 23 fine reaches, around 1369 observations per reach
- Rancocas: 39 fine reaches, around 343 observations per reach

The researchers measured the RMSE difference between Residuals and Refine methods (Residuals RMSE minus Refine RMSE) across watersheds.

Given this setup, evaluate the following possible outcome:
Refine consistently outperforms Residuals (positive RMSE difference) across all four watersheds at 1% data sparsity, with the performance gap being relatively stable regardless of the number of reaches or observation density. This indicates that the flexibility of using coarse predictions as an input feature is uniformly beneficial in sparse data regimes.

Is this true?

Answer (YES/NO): NO